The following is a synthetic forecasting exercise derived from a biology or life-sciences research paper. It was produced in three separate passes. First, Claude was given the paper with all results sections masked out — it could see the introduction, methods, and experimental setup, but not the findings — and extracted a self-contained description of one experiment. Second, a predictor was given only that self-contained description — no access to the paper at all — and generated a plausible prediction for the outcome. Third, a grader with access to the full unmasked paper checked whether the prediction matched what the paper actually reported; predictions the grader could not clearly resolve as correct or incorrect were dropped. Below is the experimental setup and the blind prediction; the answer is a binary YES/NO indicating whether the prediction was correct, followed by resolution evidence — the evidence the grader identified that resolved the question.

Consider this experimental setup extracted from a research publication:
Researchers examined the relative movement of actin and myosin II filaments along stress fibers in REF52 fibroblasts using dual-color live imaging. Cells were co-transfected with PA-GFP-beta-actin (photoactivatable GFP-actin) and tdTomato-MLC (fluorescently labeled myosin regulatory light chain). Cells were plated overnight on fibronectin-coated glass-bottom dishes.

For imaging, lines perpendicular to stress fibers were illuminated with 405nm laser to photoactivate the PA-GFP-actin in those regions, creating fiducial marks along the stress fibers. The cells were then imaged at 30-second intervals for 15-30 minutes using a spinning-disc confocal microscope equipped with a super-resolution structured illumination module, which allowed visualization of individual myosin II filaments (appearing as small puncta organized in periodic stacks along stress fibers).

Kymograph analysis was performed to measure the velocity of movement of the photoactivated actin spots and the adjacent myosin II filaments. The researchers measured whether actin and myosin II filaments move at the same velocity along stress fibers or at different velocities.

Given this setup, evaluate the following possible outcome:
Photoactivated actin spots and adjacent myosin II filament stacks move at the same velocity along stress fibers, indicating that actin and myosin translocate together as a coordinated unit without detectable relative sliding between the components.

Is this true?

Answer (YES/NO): YES